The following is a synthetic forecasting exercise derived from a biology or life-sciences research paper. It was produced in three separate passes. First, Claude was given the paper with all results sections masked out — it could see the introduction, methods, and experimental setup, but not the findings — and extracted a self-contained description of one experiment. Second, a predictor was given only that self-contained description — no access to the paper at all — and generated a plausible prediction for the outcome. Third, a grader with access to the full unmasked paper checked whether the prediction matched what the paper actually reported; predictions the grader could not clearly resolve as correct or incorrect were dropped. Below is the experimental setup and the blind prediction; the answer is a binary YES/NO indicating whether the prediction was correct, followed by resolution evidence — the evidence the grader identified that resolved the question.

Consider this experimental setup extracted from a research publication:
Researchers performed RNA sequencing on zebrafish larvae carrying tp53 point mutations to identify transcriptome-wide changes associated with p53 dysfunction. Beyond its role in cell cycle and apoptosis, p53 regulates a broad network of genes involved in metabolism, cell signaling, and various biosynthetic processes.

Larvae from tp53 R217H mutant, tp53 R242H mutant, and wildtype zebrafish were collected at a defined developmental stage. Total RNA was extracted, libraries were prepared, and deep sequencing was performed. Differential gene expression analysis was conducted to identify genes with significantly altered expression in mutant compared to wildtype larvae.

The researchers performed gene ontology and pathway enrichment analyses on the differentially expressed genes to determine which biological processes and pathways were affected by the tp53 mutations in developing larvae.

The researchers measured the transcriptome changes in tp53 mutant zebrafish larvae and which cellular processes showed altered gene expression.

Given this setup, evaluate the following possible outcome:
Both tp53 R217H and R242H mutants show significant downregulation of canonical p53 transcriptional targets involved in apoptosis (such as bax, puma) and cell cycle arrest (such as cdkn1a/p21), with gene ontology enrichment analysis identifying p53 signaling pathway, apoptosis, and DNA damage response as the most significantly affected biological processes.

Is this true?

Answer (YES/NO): NO